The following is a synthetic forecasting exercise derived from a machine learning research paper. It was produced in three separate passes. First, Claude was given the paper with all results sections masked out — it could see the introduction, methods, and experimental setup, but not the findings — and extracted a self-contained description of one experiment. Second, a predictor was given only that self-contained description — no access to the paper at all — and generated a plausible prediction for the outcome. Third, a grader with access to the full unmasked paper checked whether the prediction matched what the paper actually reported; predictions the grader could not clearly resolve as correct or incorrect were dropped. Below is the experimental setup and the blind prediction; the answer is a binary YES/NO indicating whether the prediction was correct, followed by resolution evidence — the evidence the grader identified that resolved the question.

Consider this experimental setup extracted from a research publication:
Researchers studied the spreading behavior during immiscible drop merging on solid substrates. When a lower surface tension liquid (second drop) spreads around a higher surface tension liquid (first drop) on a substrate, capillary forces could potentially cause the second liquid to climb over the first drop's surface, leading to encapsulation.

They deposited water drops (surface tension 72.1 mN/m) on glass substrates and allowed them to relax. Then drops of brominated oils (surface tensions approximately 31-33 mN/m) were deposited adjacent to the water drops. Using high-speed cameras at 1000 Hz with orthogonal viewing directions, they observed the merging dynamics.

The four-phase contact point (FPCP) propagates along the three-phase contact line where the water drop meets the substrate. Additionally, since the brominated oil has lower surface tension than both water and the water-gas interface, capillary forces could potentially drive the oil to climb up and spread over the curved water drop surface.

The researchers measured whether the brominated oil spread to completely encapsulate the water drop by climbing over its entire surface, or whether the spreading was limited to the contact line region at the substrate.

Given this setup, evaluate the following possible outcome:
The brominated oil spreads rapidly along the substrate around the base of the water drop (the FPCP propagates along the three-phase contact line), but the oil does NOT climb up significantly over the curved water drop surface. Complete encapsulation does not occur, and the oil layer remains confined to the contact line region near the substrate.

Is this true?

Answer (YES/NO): YES